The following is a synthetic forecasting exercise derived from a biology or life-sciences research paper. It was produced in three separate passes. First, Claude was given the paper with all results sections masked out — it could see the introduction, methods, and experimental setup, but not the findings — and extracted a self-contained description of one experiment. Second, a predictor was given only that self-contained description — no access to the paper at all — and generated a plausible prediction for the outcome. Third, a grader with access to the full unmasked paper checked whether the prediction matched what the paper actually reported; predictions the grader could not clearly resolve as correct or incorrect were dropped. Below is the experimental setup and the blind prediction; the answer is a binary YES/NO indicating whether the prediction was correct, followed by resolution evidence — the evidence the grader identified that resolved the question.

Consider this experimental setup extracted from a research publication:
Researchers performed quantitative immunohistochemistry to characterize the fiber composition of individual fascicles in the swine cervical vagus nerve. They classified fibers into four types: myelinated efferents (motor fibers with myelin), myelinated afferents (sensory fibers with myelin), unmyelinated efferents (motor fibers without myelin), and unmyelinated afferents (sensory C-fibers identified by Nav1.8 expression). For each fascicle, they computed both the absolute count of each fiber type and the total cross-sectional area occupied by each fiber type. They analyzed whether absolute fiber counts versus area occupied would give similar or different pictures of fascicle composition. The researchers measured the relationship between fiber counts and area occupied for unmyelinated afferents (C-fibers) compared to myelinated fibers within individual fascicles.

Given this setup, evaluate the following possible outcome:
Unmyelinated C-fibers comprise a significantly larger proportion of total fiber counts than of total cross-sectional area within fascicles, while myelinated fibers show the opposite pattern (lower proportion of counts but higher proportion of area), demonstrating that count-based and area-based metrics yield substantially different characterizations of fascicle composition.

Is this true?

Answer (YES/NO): YES